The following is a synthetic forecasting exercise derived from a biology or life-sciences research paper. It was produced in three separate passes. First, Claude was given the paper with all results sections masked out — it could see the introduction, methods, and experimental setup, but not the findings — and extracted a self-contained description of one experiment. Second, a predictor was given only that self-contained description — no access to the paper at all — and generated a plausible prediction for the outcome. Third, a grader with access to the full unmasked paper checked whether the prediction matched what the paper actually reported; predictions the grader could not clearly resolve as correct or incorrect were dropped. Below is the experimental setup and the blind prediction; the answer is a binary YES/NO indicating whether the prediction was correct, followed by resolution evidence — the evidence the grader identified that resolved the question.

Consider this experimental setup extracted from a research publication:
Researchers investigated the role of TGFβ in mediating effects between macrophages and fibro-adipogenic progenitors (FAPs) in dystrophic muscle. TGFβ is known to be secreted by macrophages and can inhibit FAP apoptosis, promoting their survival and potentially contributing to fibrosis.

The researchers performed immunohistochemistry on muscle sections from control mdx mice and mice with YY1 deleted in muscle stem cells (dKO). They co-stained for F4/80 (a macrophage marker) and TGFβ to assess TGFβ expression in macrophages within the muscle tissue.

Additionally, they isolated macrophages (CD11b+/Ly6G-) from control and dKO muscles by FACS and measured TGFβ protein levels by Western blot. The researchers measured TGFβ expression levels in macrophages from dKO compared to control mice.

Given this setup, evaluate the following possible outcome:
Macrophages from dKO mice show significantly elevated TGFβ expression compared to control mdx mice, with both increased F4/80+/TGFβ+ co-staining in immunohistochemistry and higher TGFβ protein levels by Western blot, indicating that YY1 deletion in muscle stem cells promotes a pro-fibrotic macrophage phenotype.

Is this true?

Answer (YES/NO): NO